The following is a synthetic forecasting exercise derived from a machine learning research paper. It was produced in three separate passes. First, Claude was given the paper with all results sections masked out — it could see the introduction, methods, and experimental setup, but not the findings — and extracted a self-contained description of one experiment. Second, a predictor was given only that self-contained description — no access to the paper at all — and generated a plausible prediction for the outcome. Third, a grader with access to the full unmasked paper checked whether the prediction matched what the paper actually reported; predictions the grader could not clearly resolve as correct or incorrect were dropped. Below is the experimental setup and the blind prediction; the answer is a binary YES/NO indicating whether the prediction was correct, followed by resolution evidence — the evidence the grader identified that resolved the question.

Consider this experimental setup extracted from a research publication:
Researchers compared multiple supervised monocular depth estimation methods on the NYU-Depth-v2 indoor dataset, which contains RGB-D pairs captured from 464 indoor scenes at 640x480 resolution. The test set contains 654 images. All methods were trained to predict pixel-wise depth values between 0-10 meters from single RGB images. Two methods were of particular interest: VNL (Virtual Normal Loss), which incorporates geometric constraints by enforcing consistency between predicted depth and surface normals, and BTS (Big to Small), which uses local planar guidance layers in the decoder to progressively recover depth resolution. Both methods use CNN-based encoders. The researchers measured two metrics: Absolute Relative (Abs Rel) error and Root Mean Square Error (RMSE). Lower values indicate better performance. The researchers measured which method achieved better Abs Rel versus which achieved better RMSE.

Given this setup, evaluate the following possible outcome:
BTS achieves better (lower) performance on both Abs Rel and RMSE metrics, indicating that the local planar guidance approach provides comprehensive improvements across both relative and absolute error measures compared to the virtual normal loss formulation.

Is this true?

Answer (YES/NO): NO